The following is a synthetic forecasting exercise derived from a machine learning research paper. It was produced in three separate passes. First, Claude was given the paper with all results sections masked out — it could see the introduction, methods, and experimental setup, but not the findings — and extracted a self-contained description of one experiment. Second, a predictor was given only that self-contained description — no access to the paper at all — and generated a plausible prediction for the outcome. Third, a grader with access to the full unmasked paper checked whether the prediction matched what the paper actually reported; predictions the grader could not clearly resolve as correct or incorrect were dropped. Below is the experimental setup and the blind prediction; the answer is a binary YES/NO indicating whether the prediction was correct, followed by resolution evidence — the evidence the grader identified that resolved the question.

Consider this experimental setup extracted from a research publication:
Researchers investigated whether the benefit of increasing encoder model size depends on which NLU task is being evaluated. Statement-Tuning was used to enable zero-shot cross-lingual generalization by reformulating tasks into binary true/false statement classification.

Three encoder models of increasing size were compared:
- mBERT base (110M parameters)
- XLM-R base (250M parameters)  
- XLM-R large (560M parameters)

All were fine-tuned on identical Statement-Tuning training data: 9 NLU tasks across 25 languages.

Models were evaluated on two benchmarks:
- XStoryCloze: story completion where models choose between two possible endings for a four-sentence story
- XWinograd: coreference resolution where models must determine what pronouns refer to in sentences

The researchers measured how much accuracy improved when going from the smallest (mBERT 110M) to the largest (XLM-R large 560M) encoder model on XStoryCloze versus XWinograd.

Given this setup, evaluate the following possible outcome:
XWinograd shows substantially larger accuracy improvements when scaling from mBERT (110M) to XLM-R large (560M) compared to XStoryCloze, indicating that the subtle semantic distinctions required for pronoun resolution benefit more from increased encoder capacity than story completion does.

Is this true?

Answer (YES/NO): NO